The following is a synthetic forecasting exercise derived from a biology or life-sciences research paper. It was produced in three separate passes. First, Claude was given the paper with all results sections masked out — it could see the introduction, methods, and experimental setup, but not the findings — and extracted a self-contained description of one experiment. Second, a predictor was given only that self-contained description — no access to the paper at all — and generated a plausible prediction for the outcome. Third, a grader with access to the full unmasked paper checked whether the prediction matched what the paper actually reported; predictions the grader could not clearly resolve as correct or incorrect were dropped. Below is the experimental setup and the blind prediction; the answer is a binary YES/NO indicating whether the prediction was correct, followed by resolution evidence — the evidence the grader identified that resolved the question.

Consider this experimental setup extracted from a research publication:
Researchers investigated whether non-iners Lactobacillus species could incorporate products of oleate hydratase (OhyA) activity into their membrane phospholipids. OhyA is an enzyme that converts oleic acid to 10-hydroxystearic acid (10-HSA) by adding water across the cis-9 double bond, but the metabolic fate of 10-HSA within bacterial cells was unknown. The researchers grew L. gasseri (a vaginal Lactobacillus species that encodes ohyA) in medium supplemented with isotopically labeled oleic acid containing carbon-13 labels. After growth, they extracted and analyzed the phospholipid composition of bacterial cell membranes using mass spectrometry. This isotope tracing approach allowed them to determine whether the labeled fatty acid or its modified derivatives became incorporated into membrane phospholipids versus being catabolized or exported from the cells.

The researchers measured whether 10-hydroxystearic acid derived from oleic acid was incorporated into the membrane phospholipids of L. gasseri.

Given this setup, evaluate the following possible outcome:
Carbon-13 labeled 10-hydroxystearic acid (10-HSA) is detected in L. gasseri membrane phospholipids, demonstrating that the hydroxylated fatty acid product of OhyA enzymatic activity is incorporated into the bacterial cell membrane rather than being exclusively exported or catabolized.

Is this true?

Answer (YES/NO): NO